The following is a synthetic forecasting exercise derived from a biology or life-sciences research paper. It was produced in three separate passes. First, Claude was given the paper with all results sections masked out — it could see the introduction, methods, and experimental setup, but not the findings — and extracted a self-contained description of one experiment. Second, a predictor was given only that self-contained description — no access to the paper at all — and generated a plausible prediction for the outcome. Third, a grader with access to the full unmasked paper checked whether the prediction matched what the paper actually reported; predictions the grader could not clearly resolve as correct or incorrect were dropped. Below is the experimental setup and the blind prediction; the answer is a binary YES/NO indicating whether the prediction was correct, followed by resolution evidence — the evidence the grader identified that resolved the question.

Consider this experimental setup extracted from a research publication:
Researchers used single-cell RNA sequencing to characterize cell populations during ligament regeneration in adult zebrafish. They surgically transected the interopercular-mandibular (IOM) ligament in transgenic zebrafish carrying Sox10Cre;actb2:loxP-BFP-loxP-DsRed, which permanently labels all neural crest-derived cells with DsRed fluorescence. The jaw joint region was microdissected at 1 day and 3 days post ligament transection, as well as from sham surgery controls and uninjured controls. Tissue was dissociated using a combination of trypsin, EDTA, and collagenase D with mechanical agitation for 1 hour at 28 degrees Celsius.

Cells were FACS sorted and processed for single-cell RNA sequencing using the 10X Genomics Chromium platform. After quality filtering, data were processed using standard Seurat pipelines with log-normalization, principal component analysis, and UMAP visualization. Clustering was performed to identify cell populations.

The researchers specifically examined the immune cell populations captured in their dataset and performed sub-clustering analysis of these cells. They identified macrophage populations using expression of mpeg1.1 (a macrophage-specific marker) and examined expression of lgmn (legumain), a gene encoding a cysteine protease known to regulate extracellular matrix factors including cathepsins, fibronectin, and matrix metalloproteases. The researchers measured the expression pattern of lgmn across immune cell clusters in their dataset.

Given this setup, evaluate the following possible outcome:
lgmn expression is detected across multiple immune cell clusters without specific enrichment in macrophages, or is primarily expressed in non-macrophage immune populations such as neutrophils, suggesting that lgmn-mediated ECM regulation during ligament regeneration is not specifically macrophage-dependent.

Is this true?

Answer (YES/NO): NO